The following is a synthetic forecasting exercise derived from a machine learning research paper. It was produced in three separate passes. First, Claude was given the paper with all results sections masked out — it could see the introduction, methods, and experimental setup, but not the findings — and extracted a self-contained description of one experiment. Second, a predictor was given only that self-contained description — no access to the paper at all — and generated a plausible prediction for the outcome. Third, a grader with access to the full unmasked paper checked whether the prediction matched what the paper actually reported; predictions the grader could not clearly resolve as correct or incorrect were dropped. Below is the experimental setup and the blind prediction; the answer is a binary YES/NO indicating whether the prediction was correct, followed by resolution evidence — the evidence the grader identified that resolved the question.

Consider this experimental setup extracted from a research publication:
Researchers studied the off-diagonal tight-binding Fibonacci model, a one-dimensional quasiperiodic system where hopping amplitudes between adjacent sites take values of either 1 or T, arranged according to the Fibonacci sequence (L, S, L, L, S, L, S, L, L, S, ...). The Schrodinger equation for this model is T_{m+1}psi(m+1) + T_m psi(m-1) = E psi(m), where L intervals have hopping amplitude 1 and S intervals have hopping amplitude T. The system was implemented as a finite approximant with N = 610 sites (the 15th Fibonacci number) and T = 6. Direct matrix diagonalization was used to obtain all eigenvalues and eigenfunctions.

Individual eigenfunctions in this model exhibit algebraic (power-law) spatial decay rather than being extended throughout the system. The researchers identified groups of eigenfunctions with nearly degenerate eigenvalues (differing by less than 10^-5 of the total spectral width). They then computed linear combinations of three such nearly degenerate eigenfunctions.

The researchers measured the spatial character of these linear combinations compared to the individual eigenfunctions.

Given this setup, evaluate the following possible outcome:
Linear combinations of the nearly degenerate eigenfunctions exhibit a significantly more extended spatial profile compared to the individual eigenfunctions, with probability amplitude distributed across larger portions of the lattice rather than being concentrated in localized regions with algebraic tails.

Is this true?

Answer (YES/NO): YES